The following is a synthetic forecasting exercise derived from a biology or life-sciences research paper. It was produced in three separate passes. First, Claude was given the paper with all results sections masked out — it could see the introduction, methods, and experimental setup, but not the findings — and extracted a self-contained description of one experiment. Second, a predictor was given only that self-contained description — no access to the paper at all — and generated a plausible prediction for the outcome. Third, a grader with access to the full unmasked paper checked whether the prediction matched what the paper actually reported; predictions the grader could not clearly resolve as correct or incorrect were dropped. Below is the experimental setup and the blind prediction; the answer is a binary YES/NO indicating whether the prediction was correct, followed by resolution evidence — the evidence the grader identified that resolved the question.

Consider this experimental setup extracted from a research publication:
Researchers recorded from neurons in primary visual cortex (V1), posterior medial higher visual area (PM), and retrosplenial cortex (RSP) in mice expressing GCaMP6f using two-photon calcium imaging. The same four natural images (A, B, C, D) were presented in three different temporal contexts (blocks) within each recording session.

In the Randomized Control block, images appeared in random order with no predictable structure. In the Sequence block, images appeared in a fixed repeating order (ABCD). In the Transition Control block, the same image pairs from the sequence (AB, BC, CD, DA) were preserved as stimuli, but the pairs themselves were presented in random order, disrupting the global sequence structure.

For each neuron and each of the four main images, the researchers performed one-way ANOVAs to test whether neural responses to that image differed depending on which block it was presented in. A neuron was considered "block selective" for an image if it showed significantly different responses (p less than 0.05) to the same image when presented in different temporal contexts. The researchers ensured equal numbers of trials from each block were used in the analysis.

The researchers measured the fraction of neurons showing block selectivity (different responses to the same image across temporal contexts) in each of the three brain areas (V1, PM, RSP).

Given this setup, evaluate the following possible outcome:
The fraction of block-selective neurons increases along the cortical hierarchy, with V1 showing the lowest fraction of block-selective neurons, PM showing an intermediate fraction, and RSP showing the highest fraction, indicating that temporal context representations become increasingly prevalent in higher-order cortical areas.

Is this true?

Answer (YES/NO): NO